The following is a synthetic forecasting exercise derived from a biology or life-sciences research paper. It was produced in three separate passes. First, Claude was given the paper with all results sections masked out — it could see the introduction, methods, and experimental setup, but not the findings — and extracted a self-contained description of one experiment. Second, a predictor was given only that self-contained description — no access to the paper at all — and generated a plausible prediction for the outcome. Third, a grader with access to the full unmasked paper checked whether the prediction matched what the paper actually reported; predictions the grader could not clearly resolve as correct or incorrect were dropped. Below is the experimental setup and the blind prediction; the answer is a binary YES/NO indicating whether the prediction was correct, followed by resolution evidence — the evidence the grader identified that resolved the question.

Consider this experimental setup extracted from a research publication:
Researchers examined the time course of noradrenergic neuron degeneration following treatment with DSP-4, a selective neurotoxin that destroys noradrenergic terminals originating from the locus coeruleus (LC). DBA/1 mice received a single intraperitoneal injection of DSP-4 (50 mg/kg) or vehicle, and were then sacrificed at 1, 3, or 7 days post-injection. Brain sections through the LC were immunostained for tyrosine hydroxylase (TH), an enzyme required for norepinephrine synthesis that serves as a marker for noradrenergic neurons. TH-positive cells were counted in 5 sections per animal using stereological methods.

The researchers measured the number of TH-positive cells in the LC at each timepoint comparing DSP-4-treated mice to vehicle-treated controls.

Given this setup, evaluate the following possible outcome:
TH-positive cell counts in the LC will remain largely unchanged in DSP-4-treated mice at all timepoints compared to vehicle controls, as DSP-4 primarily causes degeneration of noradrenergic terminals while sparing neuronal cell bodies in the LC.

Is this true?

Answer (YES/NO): NO